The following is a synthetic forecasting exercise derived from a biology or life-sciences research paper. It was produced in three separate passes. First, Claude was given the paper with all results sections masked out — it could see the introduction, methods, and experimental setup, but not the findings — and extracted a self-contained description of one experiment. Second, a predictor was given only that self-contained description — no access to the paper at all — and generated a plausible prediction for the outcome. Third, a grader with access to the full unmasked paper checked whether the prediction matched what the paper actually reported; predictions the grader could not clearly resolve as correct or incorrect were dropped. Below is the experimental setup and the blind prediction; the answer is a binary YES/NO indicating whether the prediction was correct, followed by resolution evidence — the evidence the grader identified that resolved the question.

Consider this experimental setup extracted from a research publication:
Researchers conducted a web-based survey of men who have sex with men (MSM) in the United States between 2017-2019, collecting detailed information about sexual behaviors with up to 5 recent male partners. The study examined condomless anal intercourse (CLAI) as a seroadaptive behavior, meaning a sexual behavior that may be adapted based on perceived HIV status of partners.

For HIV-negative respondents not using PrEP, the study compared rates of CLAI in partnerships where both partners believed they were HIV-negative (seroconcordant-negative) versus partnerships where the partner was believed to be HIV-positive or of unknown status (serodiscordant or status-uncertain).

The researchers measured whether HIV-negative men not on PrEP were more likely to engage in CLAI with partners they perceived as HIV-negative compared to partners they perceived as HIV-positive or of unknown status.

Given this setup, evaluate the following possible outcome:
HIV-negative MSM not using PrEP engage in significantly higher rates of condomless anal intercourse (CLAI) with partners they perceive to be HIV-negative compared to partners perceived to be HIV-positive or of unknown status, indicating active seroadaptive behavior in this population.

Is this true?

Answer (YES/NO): NO